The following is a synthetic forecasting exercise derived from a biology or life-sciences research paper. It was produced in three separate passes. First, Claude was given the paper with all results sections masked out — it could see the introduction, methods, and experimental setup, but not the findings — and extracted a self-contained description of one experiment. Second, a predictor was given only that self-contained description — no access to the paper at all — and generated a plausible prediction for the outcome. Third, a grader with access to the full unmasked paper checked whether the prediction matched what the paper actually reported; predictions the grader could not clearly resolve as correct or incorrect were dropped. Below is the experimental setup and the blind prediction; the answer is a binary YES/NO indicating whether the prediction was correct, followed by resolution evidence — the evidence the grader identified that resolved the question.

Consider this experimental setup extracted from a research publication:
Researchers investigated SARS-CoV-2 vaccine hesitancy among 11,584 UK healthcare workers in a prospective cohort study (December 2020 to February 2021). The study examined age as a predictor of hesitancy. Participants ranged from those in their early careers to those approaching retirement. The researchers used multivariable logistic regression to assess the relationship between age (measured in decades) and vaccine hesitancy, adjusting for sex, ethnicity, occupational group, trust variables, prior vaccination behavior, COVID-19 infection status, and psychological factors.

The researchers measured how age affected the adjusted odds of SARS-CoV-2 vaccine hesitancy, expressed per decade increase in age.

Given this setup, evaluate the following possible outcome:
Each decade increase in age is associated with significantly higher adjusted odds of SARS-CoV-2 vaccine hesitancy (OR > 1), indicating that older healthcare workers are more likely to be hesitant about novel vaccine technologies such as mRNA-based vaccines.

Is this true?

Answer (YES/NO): NO